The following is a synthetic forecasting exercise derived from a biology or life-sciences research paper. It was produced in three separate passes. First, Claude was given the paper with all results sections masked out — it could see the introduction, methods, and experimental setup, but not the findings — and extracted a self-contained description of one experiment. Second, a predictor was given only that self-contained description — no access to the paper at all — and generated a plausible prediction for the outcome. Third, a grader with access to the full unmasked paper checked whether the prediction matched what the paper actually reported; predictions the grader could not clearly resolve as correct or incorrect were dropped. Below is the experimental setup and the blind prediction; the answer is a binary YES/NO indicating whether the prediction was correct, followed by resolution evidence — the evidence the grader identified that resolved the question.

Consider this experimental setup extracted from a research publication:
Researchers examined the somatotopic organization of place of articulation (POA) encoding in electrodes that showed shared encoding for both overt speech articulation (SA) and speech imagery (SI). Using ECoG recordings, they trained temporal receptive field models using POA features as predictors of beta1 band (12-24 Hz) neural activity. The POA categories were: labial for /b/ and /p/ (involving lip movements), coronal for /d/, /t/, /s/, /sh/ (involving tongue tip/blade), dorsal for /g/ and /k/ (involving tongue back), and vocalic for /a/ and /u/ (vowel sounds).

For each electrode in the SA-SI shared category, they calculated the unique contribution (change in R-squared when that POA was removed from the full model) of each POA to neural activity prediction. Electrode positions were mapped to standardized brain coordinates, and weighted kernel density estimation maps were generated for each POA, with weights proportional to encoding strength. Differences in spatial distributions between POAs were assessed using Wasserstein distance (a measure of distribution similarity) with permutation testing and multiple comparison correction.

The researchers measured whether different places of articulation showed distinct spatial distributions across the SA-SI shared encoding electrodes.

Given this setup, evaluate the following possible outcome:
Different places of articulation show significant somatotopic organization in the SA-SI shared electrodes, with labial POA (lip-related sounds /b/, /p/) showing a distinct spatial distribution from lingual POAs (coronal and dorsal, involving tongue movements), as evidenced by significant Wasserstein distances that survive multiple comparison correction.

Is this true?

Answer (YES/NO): NO